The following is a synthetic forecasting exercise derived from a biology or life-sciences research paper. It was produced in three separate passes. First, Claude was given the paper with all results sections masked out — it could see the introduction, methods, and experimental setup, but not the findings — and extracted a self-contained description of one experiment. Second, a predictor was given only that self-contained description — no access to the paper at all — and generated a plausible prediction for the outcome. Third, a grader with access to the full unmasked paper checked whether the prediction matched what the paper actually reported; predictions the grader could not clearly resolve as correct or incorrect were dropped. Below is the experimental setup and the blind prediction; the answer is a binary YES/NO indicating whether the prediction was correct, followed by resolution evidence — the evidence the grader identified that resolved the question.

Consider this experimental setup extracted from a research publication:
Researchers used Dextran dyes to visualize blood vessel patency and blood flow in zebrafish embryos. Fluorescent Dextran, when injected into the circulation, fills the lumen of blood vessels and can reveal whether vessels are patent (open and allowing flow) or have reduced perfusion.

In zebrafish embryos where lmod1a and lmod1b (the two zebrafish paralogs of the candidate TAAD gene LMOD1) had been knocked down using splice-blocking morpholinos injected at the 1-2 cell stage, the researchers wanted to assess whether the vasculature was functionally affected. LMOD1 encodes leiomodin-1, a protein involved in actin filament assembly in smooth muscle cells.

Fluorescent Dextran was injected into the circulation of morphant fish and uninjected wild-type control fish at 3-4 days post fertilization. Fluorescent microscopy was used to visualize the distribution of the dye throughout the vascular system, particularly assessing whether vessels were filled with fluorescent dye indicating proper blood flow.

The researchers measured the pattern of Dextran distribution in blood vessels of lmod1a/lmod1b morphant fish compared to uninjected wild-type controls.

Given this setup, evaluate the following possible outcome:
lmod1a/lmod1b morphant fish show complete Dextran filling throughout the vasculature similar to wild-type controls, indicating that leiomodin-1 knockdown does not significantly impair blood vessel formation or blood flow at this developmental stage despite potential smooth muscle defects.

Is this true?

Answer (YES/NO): NO